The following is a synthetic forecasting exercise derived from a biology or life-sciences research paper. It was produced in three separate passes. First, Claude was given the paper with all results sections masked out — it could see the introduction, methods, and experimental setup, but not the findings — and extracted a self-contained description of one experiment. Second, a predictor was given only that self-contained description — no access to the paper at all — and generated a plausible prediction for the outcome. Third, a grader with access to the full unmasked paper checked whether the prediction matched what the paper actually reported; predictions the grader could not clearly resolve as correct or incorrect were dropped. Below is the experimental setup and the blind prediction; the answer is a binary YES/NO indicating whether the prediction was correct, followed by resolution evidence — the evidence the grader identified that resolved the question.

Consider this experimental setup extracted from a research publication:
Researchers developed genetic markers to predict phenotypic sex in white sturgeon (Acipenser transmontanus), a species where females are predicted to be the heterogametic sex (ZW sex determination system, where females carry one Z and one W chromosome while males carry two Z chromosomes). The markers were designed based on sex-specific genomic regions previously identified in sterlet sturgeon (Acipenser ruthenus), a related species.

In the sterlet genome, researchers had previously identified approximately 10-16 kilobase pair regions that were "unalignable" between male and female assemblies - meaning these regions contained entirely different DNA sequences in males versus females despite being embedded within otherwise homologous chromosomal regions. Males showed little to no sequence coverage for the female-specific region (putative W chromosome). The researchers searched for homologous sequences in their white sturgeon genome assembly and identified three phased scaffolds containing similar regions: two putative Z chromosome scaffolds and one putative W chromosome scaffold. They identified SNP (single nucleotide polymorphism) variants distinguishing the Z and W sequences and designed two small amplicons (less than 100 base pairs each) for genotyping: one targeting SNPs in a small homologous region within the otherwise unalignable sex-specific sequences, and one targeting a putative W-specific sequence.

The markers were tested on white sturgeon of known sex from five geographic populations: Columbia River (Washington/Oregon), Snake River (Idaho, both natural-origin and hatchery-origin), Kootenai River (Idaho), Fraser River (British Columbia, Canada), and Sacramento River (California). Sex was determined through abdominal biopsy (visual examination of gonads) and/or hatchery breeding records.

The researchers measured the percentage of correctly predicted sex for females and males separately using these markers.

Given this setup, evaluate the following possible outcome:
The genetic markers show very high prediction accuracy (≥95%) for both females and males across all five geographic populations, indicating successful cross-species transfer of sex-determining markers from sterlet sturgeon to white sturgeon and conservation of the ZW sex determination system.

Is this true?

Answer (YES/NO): NO